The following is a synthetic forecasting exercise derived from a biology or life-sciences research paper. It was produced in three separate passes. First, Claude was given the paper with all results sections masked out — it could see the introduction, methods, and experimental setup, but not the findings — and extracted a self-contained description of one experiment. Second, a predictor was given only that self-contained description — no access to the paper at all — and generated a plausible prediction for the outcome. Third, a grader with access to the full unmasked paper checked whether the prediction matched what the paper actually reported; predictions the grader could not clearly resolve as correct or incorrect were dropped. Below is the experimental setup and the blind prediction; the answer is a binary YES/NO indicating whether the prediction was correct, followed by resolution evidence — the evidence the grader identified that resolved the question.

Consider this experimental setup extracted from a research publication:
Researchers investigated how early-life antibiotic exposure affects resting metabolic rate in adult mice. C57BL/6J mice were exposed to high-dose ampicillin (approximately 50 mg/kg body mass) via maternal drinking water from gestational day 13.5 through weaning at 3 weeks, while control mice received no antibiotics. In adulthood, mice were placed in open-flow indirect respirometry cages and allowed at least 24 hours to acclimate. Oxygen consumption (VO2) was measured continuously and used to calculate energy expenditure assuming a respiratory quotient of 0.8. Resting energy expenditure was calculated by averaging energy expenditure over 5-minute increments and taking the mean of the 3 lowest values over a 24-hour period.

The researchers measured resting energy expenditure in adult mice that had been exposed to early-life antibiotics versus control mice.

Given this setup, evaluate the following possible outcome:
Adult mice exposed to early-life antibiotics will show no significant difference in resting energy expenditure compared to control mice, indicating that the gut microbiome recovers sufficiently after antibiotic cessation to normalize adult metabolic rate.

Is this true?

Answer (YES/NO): NO